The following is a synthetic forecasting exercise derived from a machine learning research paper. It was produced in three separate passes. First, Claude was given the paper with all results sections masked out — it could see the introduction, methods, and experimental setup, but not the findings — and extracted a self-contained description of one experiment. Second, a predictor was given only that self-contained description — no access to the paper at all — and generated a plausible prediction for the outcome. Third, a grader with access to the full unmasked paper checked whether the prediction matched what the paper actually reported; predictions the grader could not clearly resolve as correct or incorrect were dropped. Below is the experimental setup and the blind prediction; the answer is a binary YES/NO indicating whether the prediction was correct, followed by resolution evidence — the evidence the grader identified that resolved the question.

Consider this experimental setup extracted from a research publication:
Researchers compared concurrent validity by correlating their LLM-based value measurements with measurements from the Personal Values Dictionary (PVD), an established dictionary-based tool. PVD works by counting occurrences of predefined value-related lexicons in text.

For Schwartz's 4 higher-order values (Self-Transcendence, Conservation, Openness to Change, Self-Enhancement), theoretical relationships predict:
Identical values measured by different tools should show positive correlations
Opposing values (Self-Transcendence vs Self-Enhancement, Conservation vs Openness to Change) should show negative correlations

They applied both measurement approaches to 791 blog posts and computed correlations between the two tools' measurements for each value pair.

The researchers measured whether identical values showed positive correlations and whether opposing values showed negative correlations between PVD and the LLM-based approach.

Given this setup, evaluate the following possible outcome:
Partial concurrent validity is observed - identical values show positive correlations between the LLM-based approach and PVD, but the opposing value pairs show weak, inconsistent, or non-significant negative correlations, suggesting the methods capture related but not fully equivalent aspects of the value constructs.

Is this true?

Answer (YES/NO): YES